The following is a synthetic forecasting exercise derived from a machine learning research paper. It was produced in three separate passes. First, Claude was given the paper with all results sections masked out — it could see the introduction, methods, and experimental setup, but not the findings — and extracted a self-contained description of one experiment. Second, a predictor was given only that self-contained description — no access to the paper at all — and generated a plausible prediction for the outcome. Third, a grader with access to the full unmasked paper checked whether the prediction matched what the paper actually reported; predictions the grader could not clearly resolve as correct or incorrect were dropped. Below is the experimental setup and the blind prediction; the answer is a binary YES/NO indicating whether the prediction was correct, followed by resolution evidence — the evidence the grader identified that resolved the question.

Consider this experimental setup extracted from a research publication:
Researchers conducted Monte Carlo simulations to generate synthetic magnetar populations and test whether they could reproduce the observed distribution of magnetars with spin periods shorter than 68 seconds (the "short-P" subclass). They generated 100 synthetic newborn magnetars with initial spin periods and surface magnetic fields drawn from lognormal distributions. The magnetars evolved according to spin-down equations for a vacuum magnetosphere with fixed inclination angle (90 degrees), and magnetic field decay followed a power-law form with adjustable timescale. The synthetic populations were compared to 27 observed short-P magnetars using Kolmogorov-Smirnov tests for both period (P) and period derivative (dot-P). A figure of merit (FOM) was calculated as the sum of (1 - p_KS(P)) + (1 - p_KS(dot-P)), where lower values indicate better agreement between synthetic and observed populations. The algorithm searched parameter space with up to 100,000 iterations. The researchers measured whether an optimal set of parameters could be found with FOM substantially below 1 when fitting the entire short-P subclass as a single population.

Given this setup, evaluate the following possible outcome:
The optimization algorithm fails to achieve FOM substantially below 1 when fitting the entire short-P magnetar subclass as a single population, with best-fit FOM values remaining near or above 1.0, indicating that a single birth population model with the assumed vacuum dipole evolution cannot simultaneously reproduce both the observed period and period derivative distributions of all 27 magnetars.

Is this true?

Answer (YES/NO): YES